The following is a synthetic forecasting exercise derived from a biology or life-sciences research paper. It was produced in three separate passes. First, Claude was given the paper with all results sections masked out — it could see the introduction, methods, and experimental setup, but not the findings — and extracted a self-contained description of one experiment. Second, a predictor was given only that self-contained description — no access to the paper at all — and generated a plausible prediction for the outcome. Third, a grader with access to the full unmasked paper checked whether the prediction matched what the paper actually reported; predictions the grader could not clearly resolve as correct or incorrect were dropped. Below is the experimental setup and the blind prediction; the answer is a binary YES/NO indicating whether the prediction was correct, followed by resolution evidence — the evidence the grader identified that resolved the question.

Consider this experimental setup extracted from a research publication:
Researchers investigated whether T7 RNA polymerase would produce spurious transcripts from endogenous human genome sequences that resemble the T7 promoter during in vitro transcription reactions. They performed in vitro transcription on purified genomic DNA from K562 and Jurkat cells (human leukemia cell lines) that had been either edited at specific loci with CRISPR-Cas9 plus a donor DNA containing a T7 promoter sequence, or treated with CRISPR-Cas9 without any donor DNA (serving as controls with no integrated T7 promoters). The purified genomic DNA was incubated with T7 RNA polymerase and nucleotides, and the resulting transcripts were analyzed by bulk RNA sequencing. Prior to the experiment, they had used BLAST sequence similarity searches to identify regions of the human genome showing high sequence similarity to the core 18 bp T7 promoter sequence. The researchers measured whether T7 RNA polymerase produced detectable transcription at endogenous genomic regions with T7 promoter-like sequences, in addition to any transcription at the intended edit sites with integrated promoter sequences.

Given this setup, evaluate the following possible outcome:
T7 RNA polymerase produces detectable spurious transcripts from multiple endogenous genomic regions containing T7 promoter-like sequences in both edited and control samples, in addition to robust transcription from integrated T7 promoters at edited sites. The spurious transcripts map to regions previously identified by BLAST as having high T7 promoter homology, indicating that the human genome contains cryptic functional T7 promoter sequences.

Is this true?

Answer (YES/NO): NO